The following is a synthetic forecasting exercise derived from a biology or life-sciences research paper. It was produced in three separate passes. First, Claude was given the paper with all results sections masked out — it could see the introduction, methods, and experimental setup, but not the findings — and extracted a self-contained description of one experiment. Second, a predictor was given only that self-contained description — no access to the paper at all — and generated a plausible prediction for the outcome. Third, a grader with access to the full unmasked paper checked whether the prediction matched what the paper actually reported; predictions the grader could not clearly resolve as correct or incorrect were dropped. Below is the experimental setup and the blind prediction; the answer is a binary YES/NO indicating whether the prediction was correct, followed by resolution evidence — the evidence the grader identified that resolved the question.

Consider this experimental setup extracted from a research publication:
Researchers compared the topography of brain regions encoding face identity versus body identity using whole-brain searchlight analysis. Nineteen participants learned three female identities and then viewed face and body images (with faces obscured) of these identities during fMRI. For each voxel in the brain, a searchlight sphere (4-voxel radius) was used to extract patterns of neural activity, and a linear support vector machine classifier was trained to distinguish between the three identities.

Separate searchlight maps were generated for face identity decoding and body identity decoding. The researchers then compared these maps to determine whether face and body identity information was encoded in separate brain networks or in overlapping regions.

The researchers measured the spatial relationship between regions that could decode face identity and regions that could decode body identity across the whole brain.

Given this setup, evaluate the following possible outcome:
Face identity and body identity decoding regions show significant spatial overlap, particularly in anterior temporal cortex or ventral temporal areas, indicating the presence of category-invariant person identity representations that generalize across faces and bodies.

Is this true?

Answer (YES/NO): NO